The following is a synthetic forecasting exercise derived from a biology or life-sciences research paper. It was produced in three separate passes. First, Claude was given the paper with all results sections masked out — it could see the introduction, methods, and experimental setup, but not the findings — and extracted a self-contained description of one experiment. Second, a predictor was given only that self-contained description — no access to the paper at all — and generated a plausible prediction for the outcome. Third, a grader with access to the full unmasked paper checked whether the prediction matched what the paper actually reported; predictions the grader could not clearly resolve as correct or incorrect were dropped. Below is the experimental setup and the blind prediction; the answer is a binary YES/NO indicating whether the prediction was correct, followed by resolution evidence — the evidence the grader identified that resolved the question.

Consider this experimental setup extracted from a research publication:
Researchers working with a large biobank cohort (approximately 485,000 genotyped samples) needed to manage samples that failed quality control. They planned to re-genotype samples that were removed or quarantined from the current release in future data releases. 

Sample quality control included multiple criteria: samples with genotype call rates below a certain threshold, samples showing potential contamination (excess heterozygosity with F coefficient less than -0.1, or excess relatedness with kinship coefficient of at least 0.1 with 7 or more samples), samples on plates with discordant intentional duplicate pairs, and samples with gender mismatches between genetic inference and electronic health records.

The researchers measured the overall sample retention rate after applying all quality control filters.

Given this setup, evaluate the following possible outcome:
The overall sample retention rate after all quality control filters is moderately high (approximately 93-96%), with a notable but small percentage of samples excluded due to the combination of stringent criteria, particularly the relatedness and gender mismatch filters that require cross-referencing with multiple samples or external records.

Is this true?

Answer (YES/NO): YES